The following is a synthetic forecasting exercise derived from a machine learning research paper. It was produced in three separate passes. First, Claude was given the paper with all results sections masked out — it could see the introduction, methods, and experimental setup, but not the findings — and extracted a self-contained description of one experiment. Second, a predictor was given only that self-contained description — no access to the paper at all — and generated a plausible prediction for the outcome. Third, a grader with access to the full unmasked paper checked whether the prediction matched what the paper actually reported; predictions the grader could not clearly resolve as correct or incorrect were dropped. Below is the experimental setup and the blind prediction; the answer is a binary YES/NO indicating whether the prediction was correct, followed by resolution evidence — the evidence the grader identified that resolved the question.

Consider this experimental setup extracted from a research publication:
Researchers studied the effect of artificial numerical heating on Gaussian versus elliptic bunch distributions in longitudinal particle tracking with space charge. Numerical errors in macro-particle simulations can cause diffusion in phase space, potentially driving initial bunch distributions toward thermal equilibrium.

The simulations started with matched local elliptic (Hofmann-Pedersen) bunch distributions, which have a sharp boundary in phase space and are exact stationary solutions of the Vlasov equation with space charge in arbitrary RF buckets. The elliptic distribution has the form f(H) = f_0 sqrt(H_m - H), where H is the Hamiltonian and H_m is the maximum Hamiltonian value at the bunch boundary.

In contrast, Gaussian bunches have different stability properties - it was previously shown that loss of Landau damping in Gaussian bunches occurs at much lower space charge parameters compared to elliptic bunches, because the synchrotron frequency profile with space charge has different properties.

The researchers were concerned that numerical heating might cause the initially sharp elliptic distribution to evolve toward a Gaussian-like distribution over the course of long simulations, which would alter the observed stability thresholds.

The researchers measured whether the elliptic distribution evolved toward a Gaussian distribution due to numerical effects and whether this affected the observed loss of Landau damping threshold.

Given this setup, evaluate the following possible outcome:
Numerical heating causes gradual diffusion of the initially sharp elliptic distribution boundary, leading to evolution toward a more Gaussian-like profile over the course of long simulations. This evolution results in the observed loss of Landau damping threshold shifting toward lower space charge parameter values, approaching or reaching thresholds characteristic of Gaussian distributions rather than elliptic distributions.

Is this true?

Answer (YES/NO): NO